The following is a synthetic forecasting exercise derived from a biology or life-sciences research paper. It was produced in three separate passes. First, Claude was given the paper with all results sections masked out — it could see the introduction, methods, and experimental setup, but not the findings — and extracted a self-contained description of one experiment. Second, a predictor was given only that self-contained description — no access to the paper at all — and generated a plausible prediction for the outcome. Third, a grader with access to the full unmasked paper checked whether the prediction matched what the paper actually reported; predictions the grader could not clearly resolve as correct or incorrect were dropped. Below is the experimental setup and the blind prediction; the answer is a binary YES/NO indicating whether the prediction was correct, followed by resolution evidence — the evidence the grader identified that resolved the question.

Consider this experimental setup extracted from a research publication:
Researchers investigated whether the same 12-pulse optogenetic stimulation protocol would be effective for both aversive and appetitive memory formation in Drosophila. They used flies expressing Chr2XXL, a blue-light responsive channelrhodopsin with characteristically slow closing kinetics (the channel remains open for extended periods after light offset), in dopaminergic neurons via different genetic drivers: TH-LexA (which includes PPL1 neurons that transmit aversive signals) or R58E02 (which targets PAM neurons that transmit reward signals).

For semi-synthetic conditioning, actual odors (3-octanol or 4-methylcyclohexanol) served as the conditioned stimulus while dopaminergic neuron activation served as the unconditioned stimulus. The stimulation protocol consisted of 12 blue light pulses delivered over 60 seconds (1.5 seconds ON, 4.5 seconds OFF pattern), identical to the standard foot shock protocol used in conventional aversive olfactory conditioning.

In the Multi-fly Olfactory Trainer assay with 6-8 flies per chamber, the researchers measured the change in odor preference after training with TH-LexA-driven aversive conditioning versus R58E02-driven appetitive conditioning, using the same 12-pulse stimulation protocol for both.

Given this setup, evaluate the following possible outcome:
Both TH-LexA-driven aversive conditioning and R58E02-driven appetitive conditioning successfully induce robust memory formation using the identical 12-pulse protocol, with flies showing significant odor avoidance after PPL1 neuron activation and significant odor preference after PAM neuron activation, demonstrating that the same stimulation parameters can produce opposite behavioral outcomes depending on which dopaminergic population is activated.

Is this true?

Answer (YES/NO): NO